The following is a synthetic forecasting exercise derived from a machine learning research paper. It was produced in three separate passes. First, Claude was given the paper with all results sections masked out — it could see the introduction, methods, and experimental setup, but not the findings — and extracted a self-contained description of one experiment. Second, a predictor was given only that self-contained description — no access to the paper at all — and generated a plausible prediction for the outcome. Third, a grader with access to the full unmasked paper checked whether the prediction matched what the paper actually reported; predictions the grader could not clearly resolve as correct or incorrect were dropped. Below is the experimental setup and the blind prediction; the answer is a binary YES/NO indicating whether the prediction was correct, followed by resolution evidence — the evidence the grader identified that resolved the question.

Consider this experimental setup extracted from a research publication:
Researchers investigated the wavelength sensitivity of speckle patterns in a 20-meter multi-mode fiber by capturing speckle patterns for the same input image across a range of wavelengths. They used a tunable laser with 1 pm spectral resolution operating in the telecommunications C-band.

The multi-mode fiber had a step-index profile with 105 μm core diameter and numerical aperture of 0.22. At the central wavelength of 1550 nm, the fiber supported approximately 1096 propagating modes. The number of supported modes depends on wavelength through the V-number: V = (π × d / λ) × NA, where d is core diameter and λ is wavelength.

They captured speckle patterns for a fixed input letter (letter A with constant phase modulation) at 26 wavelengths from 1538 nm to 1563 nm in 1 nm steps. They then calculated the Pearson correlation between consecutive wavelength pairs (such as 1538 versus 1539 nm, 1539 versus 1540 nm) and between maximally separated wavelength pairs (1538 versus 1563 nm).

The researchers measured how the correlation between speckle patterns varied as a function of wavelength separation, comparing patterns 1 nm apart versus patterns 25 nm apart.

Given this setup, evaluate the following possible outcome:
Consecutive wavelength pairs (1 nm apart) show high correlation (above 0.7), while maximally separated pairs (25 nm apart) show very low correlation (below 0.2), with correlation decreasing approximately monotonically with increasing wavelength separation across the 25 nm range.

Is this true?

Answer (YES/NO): NO